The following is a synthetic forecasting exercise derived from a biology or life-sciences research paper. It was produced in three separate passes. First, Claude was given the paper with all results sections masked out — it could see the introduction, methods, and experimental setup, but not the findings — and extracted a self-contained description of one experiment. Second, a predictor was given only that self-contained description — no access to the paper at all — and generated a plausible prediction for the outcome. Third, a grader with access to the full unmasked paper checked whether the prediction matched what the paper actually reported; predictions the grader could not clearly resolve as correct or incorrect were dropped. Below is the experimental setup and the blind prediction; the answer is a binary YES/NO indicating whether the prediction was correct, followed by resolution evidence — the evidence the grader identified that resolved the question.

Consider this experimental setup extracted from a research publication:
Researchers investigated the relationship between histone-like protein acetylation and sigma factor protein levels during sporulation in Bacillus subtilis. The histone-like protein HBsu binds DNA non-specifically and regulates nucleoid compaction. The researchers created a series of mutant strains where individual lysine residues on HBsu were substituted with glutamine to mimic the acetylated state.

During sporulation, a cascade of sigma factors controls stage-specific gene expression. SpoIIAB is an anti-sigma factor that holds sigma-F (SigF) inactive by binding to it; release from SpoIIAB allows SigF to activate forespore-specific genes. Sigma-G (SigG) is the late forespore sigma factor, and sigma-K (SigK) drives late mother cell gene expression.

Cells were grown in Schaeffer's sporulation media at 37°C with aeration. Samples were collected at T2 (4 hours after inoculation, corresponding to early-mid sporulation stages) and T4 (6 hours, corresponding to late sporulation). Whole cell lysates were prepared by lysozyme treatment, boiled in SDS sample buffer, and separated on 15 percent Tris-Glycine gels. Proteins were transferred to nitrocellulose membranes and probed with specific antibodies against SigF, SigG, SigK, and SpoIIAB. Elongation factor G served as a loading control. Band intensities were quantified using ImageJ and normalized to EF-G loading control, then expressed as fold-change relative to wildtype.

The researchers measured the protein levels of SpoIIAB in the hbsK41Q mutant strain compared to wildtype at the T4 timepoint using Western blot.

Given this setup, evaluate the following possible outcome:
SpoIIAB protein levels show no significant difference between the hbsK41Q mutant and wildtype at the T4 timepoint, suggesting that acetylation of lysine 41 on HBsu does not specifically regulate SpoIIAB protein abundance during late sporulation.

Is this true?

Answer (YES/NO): YES